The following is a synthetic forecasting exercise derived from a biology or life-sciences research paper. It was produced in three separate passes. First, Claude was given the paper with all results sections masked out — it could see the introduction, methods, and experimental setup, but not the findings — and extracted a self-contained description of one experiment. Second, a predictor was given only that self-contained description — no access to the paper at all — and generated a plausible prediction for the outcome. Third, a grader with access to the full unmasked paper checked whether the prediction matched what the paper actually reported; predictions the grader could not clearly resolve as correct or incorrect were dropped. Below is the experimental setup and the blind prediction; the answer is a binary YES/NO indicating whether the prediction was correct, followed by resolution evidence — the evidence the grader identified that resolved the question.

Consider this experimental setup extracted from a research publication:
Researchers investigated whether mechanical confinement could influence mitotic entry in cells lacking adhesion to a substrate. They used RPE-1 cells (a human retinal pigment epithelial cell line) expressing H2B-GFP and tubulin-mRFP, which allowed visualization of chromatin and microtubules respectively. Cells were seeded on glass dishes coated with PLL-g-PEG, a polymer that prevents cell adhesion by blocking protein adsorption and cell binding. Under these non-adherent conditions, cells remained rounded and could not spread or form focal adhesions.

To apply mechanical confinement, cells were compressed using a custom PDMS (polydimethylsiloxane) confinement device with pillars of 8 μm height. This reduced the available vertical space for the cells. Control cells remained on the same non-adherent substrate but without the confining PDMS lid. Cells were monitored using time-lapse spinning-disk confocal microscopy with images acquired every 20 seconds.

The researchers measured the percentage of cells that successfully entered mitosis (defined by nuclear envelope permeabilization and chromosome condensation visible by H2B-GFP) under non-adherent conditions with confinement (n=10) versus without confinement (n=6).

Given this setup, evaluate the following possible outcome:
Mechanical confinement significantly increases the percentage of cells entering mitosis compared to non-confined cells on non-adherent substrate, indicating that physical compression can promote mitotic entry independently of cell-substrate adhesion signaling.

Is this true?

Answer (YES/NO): YES